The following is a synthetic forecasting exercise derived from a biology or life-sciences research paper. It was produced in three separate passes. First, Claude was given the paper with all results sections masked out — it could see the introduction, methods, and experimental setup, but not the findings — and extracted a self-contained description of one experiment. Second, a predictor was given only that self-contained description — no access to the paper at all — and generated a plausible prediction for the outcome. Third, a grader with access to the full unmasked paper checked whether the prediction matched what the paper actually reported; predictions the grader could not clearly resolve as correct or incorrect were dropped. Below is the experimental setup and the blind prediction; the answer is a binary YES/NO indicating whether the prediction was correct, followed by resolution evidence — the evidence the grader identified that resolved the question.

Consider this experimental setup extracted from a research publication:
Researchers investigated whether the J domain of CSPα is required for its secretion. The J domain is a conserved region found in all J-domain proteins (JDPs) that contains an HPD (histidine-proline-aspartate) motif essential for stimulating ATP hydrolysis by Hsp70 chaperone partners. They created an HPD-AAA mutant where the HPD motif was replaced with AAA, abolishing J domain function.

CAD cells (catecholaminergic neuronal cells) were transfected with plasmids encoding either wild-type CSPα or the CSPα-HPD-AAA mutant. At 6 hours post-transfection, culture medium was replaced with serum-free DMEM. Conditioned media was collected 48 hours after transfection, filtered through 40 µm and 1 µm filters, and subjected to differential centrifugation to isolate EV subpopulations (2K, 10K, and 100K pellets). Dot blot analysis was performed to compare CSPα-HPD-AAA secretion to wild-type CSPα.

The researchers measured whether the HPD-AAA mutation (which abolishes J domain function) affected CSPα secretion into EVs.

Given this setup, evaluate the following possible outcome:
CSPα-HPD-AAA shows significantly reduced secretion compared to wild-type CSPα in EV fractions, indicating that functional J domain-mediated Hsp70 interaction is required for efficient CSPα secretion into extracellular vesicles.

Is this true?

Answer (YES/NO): NO